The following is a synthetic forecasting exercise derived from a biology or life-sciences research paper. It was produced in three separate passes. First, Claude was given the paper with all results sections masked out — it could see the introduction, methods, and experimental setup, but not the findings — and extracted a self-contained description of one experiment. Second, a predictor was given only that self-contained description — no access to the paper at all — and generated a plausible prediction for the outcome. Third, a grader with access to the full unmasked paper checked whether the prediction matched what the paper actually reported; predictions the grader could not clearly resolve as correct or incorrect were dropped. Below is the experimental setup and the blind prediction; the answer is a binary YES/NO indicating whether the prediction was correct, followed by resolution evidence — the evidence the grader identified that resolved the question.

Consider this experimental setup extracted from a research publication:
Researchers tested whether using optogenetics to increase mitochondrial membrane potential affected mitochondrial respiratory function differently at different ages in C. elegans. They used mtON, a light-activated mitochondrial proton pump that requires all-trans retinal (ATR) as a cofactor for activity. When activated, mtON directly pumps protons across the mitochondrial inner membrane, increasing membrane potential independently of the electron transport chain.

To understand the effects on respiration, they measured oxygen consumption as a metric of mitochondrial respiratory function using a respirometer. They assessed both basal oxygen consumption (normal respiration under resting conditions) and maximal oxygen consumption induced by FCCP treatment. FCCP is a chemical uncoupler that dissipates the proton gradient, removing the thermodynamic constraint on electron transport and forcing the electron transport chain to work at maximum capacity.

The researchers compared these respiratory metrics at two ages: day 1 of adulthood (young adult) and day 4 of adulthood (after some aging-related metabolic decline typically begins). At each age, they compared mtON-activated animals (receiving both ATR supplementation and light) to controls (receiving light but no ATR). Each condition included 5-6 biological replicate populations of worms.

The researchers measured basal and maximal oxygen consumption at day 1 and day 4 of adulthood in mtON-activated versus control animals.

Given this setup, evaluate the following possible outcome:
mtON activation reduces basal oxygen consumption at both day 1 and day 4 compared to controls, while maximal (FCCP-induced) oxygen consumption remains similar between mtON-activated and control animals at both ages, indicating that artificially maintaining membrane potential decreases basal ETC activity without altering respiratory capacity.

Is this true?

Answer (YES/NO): NO